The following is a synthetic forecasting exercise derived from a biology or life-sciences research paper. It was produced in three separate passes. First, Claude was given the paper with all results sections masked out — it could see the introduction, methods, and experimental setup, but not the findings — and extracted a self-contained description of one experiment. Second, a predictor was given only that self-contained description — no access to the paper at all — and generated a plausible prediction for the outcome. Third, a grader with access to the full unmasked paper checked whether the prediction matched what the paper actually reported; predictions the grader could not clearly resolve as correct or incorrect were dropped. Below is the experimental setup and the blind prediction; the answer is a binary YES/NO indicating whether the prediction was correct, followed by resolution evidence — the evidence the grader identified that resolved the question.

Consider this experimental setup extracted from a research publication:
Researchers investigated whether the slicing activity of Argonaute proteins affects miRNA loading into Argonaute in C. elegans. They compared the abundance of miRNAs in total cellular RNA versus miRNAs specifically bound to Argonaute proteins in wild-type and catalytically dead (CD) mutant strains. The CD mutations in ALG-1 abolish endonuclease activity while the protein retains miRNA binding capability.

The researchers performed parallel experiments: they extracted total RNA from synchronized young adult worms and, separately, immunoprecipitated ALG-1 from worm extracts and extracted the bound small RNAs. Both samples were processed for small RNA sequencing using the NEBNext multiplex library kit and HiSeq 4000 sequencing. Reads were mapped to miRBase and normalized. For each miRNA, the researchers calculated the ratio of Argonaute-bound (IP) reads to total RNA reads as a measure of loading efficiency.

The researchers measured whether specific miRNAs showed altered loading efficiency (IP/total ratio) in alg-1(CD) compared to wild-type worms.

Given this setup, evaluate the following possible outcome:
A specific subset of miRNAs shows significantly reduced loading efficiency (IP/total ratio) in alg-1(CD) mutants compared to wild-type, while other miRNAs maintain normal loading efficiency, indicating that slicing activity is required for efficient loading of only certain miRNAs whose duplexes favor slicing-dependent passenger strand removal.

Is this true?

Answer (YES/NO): NO